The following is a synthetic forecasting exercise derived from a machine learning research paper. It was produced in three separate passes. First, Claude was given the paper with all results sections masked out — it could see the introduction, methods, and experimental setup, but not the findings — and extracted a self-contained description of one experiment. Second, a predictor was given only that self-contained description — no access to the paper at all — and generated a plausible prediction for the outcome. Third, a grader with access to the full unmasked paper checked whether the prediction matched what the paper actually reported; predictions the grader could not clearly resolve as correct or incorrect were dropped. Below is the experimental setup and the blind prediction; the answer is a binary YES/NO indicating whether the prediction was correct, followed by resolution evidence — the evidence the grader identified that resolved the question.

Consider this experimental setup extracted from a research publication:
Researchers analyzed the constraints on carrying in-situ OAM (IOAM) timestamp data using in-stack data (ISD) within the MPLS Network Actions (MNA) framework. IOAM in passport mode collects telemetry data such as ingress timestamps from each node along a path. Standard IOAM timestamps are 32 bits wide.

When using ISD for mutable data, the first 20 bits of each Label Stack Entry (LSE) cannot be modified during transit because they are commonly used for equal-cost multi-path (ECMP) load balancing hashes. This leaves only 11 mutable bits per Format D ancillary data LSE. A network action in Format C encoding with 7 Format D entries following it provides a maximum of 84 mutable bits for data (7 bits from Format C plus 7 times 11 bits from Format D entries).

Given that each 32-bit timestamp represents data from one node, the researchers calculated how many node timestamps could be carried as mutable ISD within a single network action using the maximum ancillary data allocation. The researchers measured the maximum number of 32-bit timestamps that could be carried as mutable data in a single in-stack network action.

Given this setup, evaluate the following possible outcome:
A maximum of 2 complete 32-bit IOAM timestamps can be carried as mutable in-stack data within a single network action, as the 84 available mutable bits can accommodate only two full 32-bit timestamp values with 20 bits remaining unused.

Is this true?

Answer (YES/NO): YES